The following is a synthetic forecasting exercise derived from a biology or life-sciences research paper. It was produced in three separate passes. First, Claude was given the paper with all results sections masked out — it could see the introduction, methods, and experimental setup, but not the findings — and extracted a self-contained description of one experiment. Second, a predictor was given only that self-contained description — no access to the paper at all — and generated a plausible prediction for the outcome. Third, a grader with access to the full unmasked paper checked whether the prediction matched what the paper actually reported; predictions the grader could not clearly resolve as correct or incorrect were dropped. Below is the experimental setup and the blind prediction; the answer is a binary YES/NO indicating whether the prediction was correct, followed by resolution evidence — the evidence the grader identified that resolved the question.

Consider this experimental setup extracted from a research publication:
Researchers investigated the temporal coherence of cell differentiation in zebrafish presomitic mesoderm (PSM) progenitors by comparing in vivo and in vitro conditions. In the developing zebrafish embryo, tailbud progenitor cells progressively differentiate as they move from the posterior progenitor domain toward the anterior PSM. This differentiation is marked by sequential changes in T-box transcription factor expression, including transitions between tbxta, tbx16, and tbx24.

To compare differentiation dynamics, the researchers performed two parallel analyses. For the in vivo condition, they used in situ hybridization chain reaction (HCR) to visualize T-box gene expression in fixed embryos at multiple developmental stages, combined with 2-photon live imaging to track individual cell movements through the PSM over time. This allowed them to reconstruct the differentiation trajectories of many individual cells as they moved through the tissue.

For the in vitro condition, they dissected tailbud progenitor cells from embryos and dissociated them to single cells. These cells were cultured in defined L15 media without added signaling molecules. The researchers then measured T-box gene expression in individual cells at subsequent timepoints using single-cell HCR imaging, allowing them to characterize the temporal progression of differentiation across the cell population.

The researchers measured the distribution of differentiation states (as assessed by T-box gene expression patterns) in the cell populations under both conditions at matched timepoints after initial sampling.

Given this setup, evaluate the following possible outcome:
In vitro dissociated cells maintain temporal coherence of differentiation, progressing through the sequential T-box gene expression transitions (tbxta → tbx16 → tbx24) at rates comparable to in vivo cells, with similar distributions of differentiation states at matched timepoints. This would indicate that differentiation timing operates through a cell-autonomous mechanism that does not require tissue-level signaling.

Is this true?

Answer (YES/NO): NO